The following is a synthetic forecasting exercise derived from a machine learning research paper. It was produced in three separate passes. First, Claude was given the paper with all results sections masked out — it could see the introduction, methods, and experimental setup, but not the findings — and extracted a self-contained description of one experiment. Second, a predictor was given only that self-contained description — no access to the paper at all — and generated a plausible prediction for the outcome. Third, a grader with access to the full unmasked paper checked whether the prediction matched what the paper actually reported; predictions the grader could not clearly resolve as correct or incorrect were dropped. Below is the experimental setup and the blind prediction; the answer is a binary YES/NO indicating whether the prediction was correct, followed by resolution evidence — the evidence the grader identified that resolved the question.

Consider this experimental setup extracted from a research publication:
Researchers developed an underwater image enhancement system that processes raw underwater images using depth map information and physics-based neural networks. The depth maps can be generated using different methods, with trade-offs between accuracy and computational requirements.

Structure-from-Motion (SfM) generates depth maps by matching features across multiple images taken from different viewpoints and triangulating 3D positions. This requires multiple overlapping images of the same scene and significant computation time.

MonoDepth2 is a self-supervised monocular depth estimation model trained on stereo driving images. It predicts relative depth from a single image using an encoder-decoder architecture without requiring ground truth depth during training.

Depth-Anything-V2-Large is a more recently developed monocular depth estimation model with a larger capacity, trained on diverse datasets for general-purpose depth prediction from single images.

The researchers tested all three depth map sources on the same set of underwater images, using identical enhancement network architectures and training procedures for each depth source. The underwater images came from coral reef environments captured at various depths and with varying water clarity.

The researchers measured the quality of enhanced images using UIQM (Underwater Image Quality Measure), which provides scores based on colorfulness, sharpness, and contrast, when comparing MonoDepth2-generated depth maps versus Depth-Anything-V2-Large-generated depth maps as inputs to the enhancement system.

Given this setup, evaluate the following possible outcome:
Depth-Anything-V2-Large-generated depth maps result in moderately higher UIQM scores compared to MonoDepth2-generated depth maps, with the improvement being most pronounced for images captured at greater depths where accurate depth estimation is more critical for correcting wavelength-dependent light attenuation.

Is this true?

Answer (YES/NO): NO